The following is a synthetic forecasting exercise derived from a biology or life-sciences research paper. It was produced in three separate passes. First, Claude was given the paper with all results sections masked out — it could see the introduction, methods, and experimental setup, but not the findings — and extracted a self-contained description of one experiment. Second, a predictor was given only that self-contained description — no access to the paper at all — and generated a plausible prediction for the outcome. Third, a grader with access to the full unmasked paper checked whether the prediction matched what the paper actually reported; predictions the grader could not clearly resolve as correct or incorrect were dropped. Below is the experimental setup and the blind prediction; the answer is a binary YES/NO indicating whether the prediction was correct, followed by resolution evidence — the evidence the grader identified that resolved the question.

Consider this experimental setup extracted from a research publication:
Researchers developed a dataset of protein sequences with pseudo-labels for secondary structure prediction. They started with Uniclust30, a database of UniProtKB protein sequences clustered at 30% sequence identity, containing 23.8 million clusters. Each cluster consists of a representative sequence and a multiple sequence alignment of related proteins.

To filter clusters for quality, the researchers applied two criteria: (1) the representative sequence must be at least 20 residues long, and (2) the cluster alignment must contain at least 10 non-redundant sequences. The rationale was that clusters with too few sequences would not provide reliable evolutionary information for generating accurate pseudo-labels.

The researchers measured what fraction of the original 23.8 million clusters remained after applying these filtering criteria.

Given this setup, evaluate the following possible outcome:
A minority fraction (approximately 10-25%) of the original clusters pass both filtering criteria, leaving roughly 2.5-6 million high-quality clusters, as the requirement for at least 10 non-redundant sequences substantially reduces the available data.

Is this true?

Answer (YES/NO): NO